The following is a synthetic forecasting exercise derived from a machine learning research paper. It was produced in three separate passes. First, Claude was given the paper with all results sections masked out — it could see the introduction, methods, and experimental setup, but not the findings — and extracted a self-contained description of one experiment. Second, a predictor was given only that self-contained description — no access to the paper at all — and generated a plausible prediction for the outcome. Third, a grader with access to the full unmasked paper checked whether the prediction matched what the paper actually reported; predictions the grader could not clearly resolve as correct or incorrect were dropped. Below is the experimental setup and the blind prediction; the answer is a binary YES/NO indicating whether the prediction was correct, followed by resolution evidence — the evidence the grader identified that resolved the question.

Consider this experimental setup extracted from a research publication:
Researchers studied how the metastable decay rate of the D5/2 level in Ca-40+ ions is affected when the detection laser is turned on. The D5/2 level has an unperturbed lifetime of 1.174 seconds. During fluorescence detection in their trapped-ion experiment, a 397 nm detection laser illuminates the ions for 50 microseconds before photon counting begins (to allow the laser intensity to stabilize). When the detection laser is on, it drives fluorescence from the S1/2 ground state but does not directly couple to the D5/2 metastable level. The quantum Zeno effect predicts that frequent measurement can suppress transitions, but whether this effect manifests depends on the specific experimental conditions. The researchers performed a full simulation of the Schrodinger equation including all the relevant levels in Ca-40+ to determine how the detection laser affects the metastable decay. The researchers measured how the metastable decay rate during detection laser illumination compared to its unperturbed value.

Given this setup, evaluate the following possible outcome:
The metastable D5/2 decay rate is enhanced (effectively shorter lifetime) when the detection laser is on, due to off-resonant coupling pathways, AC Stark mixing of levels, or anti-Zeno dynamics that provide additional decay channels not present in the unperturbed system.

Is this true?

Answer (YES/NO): NO